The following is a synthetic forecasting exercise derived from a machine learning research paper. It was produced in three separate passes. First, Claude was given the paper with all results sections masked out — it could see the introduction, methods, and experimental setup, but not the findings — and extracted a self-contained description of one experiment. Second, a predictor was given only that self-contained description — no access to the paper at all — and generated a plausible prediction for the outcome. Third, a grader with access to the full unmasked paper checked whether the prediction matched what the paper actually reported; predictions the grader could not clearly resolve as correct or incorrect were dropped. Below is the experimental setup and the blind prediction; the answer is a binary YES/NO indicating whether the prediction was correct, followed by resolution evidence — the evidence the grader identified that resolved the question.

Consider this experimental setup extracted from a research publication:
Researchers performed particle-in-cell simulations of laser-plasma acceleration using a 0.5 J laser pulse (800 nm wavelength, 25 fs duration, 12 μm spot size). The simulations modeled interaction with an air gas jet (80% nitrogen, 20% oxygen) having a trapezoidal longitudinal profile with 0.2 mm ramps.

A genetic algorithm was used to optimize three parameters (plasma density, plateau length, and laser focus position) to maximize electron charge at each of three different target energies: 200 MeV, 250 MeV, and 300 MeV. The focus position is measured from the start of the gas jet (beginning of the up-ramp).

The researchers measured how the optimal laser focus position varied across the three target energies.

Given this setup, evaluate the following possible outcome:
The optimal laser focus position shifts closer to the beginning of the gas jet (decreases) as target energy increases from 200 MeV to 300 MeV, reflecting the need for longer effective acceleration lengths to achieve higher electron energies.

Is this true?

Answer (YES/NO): NO